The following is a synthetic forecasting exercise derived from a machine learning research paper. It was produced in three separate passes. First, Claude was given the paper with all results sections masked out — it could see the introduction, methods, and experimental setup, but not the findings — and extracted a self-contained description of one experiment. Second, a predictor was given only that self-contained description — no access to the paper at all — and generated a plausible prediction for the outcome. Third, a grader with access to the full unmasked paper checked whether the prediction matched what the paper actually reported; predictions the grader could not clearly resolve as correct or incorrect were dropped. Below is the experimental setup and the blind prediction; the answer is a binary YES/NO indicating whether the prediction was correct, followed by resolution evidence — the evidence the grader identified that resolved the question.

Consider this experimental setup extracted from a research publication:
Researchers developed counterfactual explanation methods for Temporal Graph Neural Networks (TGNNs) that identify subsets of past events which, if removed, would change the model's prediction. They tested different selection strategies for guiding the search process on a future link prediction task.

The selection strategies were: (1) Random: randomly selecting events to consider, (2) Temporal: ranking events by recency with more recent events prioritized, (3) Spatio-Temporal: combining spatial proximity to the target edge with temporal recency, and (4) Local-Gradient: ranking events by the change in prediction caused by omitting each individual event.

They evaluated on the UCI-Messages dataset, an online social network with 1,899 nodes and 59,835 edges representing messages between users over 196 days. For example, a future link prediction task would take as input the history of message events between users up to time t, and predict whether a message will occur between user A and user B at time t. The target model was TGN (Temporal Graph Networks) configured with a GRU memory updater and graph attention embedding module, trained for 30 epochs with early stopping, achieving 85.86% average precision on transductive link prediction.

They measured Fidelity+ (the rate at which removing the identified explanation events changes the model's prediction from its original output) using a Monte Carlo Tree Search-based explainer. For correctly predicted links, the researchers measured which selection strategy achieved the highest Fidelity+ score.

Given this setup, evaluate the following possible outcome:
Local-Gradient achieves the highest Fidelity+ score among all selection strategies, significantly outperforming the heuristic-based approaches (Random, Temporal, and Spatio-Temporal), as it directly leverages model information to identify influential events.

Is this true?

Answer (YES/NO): NO